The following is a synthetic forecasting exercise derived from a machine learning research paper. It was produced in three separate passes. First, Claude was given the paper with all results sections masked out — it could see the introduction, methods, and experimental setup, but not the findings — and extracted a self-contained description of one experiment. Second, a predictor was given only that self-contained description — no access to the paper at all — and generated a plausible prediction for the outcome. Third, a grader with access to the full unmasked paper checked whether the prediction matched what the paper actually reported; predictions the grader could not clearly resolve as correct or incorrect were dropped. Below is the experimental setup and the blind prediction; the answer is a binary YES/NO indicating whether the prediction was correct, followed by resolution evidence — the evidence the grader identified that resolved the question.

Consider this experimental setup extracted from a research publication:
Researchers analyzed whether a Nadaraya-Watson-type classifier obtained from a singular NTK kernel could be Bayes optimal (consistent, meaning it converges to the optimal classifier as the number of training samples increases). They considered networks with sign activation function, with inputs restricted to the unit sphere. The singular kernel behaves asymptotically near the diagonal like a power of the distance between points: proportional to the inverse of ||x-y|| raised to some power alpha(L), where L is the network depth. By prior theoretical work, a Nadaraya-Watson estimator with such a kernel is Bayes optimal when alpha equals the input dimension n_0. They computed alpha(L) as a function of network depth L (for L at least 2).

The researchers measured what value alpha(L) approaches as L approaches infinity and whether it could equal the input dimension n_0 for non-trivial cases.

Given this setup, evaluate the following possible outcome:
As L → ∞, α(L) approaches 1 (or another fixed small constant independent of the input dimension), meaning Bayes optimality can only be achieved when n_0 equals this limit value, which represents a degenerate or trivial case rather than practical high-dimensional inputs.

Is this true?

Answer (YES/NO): NO